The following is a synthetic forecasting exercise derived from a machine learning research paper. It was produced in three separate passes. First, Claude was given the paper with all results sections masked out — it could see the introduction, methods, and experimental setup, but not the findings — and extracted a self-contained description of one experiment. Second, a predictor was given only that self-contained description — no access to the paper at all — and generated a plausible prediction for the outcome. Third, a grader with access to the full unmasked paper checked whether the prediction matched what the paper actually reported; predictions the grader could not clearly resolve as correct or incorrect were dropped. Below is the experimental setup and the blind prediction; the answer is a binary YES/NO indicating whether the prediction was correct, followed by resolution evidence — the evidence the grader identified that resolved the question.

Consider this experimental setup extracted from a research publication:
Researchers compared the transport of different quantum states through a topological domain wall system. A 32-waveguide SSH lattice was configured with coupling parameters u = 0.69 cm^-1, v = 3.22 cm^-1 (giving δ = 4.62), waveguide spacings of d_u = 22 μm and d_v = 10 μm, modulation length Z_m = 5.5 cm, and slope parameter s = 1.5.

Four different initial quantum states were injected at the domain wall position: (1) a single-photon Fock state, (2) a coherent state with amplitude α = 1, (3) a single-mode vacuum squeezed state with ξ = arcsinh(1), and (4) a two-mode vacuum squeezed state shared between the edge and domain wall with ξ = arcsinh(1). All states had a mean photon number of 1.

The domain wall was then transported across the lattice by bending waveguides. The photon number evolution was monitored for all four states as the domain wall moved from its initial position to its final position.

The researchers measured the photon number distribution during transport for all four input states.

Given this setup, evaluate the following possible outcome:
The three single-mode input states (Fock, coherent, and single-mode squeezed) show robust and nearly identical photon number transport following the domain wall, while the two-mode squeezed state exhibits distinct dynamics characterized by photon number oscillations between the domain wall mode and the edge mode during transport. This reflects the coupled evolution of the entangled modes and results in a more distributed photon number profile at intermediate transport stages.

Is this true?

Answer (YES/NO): NO